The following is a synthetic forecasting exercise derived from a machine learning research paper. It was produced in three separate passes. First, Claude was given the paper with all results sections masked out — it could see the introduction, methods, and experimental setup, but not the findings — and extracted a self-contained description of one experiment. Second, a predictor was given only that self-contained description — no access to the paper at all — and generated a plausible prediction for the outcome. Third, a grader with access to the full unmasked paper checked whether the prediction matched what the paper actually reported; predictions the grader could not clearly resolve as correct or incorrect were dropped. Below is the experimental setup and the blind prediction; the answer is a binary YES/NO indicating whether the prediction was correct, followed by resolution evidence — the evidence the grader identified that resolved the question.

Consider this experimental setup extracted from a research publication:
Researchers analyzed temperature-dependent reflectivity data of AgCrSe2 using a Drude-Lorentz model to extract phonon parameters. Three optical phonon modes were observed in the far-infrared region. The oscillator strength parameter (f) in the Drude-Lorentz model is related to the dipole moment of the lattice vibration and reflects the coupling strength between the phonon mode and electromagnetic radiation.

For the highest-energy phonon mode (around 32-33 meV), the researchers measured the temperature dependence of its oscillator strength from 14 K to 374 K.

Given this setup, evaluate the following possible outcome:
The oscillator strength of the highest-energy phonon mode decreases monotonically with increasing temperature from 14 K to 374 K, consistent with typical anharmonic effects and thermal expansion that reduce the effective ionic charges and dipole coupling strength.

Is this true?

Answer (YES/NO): NO